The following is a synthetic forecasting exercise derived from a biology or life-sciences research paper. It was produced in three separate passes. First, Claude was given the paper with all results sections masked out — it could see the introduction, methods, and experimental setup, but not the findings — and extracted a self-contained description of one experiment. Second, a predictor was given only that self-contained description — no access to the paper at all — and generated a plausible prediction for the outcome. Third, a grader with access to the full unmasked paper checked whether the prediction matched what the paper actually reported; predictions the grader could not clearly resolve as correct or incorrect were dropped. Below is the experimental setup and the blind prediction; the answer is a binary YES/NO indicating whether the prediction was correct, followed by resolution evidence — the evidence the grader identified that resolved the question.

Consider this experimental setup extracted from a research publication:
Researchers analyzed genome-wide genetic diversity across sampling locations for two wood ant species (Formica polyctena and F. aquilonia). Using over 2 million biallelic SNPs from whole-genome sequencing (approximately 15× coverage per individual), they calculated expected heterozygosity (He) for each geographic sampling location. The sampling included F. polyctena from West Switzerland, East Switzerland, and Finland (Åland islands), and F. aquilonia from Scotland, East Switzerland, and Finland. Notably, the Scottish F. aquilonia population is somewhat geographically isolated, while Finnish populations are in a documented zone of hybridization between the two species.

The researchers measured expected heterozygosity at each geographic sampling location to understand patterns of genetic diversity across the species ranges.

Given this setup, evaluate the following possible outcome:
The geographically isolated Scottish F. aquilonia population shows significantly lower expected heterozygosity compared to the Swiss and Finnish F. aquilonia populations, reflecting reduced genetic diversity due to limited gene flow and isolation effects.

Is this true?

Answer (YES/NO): YES